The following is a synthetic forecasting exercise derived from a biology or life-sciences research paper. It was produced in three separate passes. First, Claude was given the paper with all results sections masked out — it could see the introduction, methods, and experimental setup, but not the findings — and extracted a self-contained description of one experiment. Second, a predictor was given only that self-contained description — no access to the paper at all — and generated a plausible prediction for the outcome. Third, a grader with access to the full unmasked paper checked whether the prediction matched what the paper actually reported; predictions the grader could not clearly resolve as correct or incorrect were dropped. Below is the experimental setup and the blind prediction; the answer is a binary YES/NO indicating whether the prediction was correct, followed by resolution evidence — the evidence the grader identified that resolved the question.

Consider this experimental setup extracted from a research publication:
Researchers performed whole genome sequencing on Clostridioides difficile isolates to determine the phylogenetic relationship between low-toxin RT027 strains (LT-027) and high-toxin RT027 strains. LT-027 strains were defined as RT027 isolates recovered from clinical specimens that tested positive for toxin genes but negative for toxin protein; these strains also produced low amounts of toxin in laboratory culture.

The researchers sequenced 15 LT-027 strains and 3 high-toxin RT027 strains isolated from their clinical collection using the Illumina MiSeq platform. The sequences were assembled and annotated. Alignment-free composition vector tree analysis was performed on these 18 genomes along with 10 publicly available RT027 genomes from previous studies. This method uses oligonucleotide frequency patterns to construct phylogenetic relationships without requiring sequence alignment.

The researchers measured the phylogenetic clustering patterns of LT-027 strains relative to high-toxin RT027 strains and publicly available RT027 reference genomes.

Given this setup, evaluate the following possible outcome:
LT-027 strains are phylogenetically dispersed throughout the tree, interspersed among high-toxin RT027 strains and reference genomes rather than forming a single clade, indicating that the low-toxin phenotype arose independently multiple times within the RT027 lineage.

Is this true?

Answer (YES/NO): NO